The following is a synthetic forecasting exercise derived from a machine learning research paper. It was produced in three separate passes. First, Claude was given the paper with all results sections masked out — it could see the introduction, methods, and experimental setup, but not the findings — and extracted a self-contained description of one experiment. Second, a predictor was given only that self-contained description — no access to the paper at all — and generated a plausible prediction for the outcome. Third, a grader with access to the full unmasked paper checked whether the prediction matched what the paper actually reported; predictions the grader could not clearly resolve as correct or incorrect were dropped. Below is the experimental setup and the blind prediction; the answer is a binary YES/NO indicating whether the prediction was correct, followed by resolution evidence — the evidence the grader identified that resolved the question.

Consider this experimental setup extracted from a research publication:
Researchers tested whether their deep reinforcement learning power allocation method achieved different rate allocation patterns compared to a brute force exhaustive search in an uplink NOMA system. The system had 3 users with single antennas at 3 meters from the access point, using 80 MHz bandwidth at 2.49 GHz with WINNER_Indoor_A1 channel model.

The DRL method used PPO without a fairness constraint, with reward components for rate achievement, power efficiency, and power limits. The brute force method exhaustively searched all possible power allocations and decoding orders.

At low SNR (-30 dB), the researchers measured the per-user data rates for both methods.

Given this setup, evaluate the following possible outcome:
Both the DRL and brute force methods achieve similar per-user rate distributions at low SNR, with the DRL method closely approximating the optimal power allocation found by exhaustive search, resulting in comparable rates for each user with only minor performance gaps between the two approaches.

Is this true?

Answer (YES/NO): NO